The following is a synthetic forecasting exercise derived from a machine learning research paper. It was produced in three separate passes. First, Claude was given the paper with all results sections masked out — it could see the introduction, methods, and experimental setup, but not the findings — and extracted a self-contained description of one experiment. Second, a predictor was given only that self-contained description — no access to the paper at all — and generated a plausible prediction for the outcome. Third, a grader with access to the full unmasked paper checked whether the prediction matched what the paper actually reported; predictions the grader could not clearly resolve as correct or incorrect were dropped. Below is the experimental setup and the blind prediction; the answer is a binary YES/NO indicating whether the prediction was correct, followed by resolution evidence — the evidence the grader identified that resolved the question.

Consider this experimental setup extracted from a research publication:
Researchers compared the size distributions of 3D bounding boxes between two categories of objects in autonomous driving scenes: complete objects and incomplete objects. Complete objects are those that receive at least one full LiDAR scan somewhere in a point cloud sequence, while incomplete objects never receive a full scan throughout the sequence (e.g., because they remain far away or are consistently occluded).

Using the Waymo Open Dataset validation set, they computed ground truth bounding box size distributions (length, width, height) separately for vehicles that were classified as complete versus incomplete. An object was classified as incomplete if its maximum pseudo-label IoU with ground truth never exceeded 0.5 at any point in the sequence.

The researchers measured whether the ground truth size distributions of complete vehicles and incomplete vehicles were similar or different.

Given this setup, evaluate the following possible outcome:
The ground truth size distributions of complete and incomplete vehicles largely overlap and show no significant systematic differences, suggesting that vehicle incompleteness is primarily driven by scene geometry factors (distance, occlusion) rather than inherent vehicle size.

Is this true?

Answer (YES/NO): YES